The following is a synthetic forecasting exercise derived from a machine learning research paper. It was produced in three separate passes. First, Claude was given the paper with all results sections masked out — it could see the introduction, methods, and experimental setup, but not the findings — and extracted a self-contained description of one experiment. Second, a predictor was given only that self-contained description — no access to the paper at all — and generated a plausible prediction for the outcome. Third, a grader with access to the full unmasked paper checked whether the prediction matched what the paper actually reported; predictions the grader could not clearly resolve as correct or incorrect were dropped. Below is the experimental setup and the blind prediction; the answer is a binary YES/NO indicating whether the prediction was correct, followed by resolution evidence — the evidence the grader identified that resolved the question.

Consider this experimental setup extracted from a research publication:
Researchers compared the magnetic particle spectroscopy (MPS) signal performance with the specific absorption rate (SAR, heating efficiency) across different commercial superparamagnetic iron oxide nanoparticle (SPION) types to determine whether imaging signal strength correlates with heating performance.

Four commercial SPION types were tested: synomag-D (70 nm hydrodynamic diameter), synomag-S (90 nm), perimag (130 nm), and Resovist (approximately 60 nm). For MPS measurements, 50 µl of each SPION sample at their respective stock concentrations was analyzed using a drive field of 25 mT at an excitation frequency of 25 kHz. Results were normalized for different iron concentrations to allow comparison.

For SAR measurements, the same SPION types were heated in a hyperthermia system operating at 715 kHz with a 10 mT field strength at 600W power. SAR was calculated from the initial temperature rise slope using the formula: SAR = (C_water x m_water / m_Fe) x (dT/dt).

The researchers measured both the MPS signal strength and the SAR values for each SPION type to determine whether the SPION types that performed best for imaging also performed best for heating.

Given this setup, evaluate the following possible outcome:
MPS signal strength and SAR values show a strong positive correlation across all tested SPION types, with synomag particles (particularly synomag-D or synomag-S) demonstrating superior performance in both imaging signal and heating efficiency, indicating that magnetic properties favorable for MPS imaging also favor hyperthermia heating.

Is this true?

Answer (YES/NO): YES